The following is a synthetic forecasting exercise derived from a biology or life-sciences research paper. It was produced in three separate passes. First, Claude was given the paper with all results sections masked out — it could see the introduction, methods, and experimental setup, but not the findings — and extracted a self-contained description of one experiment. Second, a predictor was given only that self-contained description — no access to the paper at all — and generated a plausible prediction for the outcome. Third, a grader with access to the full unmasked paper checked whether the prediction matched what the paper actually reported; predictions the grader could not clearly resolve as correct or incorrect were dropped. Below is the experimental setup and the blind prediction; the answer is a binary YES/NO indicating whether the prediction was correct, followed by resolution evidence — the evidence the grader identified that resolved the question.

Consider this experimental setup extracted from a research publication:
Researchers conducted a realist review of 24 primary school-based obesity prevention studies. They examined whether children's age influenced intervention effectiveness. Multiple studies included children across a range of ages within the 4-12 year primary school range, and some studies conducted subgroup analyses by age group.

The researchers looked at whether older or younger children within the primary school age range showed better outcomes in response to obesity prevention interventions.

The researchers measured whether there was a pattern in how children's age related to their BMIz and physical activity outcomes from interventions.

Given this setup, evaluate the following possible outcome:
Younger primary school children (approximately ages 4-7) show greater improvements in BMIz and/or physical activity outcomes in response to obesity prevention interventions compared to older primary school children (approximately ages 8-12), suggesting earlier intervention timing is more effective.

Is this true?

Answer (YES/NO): NO